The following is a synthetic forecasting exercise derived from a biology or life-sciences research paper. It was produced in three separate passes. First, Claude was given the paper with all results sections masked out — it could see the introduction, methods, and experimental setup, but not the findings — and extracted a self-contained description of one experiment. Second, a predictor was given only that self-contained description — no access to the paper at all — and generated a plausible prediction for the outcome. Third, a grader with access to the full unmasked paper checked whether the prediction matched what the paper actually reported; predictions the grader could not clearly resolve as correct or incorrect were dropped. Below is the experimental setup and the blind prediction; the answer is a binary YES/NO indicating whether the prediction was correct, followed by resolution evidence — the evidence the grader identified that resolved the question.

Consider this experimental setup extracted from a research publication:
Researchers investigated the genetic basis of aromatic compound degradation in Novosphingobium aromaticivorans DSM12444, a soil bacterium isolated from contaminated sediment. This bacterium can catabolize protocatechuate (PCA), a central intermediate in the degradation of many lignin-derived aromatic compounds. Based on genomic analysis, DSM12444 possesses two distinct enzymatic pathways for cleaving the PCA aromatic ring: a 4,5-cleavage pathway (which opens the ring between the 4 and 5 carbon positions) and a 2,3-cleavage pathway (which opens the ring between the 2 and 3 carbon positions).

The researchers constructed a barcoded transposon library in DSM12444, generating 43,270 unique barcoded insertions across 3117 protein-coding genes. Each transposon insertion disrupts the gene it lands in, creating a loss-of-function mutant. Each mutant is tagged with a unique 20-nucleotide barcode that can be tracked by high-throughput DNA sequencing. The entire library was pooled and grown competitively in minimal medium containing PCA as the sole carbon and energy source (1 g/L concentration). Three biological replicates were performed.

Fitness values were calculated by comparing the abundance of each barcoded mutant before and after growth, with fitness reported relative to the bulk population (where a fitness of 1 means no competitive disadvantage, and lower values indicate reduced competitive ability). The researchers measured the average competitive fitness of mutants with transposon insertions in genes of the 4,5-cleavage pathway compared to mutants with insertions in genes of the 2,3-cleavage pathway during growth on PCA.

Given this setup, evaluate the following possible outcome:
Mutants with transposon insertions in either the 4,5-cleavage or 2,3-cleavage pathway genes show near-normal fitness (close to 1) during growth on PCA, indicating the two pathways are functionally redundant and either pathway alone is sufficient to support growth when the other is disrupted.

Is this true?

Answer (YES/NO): NO